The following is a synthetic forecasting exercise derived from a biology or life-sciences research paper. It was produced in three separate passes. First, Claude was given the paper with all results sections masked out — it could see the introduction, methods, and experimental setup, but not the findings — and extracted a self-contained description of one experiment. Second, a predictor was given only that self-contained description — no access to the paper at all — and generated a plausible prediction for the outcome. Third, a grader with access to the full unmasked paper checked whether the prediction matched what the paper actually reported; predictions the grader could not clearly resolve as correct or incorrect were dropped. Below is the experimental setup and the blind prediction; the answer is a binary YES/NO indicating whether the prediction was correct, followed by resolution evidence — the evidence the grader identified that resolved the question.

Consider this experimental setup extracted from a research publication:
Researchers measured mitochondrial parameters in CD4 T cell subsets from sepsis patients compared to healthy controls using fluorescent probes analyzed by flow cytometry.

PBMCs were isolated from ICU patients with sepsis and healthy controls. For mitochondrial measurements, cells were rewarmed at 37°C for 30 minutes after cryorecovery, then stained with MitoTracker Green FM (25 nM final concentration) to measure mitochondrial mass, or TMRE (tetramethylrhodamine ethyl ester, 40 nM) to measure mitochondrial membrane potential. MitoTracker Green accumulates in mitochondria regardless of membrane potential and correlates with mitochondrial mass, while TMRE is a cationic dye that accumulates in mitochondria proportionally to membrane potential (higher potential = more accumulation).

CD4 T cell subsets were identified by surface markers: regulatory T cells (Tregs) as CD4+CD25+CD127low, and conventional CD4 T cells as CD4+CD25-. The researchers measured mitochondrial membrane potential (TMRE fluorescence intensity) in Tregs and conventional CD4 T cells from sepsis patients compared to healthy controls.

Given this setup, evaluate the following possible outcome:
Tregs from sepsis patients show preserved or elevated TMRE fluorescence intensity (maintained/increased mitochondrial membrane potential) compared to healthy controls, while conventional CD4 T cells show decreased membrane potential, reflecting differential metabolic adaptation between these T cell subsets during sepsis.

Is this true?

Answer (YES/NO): NO